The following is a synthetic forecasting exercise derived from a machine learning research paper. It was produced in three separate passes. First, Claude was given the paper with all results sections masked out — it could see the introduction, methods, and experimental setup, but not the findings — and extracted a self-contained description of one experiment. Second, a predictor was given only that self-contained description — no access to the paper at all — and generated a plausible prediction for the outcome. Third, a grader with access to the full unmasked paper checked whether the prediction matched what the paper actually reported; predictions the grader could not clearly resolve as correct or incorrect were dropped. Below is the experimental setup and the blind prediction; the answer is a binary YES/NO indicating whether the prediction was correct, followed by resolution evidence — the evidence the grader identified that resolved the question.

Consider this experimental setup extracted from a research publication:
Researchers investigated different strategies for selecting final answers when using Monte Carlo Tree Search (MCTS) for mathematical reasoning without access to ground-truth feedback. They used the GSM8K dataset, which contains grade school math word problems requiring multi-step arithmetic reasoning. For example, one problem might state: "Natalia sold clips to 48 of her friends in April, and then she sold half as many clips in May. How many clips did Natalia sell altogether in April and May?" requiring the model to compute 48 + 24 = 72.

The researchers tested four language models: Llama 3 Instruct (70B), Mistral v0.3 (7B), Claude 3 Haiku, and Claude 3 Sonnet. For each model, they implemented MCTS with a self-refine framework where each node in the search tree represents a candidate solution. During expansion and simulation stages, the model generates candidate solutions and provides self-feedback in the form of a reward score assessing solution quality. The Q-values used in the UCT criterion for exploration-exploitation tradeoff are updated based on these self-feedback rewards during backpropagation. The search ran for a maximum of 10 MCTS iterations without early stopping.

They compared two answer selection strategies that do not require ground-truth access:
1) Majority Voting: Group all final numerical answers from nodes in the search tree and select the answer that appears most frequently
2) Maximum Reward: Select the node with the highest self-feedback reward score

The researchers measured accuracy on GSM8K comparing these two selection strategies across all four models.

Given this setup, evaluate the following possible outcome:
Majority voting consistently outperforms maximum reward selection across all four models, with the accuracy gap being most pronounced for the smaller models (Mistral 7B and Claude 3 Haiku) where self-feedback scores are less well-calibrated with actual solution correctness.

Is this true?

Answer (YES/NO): NO